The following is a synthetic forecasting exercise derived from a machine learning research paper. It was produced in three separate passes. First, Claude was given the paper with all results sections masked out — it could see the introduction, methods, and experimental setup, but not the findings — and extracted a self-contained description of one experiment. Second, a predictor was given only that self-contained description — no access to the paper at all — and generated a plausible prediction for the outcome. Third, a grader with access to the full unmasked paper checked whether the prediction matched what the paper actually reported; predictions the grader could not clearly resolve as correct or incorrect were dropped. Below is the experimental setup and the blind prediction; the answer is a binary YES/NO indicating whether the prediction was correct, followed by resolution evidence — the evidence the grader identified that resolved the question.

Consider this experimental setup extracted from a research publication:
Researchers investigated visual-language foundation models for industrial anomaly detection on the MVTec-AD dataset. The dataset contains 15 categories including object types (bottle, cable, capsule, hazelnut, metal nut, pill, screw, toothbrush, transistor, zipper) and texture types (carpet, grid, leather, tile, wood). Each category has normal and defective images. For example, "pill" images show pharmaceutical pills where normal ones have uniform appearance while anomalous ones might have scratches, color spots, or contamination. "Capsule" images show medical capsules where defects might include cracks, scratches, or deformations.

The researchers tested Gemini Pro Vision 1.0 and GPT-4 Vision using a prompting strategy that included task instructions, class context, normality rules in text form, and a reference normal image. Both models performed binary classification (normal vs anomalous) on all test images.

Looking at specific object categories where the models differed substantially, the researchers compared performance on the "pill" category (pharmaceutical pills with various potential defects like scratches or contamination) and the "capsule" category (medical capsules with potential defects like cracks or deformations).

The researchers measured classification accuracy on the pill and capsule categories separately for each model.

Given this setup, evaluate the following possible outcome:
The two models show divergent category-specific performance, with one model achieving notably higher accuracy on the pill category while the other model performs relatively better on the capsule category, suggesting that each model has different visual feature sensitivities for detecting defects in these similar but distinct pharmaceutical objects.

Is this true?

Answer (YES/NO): NO